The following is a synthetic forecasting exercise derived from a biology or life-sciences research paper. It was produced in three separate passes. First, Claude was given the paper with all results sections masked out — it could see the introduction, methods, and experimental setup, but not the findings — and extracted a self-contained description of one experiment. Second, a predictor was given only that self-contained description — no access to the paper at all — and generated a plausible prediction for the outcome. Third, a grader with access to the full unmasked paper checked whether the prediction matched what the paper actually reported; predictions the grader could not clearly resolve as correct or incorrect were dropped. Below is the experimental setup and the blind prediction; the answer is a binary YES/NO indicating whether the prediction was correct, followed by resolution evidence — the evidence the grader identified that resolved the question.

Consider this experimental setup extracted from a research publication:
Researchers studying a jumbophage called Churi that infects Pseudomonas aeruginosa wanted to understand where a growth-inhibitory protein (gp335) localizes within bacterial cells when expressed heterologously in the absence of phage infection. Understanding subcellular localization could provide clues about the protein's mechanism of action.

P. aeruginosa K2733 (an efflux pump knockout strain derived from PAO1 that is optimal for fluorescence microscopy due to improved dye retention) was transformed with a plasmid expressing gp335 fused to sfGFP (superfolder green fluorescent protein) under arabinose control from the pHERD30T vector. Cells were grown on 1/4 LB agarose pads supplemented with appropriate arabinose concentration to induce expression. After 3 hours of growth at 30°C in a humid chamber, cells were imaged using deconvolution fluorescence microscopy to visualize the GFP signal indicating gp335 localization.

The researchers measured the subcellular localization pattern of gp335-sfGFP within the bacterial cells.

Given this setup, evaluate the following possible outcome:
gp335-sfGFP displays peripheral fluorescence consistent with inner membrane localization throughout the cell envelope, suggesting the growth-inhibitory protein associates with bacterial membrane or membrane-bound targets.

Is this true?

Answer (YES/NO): NO